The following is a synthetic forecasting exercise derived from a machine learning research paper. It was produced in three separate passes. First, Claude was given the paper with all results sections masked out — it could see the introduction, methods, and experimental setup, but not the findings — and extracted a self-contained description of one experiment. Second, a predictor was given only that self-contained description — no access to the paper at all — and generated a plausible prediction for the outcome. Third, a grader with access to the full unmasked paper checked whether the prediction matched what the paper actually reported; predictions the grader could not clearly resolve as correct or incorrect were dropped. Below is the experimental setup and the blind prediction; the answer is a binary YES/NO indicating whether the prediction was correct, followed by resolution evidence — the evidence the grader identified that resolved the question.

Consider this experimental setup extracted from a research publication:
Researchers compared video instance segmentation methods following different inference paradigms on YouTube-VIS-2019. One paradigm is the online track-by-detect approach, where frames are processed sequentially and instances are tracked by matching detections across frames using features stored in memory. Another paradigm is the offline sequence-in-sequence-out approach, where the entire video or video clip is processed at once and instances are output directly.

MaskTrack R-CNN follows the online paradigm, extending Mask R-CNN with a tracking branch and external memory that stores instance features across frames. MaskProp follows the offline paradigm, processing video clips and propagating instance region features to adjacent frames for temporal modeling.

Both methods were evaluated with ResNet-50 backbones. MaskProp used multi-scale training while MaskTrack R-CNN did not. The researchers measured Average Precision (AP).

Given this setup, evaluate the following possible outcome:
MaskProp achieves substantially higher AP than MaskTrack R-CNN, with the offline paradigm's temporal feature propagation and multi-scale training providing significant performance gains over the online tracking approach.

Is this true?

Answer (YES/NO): YES